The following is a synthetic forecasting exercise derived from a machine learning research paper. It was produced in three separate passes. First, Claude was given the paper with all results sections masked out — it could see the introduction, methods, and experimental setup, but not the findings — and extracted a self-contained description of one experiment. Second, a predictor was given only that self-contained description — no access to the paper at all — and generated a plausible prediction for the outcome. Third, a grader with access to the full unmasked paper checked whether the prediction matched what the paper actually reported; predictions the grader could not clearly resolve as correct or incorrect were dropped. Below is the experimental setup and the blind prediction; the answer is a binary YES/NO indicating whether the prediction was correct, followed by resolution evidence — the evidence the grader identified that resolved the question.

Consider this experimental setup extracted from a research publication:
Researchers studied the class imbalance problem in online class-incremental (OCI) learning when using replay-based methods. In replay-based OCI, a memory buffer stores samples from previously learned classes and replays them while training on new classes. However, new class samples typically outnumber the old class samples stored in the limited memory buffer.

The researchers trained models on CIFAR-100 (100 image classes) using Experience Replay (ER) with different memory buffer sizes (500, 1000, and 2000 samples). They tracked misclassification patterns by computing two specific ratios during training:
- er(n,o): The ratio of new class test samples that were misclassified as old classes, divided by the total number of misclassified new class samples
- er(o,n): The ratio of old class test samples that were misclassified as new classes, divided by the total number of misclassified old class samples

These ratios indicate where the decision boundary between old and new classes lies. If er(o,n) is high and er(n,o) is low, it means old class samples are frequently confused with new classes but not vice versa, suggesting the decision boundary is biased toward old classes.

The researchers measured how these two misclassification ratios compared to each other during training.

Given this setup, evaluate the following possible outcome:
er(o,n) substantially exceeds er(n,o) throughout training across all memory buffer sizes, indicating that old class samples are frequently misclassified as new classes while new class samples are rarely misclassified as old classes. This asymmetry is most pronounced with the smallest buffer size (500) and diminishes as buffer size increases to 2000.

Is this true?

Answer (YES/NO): YES